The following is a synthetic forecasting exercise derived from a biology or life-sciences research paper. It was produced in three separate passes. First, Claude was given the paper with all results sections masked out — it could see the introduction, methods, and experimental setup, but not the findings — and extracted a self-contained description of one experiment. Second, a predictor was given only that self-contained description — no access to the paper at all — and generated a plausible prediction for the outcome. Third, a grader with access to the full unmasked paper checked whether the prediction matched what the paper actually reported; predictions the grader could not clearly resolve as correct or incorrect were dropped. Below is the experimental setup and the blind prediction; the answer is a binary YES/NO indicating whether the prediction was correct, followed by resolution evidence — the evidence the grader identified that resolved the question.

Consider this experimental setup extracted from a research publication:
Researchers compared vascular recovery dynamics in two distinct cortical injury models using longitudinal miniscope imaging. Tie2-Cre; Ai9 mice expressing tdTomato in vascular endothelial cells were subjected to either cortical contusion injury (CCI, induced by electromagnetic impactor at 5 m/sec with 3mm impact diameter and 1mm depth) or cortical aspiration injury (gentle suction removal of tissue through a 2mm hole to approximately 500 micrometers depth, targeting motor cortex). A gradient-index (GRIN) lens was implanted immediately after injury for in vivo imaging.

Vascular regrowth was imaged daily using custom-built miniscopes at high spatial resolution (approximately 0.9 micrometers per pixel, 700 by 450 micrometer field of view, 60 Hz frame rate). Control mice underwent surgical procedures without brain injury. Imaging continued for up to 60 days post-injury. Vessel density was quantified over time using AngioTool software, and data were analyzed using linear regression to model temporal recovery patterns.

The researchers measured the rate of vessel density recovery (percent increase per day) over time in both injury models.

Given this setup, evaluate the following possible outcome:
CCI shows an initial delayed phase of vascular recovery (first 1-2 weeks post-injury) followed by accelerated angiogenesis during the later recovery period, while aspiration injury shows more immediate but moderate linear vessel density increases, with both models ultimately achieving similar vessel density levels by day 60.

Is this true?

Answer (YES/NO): NO